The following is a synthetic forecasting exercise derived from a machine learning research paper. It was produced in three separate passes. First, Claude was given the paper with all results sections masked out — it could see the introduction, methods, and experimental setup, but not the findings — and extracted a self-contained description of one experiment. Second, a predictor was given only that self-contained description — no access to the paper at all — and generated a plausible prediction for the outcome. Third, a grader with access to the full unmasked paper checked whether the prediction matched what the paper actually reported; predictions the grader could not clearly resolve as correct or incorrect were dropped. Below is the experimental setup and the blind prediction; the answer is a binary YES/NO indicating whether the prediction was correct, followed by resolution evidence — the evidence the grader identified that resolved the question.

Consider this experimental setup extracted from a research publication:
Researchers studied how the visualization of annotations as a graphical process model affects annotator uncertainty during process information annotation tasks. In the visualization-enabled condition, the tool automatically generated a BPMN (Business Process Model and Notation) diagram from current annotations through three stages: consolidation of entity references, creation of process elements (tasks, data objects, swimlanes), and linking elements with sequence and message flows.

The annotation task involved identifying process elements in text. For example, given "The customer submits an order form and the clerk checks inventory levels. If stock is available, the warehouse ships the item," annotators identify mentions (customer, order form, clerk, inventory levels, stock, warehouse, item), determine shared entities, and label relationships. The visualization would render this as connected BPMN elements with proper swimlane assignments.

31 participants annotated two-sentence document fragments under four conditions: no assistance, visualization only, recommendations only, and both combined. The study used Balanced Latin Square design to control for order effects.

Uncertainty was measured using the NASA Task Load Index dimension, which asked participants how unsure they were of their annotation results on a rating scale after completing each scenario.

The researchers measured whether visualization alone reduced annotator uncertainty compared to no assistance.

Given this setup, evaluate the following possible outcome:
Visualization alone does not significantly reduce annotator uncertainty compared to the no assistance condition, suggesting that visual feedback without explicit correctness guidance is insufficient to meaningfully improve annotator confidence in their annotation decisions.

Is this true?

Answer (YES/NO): YES